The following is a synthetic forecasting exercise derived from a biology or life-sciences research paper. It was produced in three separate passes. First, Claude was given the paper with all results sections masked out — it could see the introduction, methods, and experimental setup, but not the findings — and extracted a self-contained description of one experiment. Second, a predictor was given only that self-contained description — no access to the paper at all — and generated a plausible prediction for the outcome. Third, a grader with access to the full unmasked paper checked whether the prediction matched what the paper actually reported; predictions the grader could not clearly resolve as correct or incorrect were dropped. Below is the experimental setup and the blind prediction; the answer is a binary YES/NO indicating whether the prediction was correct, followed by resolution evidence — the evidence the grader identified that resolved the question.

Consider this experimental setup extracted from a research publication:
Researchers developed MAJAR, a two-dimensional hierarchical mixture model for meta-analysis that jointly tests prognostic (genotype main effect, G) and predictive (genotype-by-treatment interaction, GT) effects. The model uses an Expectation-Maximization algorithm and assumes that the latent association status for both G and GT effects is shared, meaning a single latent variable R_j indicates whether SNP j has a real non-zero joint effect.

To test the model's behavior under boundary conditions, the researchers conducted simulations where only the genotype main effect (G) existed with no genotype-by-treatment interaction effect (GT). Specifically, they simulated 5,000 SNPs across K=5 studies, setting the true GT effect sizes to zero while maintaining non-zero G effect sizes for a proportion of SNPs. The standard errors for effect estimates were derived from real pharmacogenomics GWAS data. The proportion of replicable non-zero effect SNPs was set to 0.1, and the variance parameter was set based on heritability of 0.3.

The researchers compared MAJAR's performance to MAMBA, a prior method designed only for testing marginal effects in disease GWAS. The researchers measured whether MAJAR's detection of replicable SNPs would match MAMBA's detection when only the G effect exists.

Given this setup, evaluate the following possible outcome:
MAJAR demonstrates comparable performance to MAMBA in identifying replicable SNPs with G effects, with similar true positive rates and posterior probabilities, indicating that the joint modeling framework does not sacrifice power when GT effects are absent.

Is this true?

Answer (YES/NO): NO